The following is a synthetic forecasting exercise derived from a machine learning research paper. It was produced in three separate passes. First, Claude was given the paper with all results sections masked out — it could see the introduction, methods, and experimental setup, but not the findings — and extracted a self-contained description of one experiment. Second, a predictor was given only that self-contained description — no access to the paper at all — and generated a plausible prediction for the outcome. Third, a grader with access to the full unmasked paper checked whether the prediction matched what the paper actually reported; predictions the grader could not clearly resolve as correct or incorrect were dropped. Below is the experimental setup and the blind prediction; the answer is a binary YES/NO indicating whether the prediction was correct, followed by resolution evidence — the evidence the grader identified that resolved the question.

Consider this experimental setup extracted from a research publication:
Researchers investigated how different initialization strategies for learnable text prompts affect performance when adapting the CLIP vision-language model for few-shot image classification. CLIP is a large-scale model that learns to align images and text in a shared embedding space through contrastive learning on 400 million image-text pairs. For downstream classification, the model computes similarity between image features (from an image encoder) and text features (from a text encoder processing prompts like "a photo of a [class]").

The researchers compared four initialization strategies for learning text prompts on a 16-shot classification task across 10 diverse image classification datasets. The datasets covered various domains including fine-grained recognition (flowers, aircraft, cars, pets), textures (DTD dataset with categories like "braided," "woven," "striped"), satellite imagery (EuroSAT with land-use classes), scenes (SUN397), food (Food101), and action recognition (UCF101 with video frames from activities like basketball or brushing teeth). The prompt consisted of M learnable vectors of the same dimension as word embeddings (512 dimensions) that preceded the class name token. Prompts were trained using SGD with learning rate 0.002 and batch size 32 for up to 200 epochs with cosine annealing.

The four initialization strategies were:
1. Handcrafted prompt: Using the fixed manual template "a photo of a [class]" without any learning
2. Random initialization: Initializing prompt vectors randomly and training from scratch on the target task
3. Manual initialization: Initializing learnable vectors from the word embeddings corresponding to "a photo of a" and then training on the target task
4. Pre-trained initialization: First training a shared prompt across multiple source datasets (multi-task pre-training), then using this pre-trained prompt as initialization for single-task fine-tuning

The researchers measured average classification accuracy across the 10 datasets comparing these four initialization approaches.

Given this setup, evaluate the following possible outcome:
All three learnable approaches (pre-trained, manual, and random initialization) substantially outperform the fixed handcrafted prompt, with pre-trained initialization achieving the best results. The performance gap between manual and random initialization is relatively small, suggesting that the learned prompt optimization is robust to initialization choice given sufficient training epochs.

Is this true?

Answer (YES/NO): YES